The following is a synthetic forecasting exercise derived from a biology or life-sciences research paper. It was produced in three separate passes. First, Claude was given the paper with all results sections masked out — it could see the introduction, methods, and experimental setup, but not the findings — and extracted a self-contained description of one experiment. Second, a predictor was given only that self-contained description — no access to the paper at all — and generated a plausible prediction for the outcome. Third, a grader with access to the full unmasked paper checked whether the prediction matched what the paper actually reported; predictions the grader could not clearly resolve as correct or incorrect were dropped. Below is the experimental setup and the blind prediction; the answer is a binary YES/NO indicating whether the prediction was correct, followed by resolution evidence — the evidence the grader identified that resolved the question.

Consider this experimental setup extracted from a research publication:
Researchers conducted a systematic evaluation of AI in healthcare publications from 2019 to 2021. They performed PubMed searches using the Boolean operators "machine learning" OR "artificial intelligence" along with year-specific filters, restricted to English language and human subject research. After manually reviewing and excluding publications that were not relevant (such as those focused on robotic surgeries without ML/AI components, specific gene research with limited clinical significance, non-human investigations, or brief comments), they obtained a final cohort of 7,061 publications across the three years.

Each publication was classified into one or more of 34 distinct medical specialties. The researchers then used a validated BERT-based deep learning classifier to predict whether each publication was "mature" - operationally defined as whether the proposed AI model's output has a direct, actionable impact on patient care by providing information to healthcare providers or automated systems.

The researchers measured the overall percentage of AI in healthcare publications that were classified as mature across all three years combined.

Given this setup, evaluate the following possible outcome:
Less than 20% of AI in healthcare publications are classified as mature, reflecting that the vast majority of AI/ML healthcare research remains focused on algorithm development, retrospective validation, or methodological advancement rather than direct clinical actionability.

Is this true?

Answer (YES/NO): YES